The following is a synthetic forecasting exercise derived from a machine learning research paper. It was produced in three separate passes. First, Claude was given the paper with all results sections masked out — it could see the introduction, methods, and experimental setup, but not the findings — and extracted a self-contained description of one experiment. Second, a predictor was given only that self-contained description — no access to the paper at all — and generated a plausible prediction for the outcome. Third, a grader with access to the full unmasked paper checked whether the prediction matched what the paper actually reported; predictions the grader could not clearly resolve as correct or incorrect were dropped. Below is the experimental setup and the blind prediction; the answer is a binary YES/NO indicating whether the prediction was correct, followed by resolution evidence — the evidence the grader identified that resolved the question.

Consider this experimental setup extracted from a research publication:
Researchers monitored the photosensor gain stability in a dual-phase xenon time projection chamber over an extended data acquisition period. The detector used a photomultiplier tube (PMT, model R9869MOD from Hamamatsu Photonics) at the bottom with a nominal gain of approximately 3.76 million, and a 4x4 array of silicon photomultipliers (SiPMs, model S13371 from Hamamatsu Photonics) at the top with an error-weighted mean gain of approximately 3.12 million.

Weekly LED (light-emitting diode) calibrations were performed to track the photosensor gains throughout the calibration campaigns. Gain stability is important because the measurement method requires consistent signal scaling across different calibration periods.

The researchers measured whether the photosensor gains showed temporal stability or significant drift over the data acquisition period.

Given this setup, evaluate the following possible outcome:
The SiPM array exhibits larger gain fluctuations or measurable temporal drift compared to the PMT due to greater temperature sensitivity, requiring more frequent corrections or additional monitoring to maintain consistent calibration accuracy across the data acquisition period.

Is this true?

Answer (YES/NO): NO